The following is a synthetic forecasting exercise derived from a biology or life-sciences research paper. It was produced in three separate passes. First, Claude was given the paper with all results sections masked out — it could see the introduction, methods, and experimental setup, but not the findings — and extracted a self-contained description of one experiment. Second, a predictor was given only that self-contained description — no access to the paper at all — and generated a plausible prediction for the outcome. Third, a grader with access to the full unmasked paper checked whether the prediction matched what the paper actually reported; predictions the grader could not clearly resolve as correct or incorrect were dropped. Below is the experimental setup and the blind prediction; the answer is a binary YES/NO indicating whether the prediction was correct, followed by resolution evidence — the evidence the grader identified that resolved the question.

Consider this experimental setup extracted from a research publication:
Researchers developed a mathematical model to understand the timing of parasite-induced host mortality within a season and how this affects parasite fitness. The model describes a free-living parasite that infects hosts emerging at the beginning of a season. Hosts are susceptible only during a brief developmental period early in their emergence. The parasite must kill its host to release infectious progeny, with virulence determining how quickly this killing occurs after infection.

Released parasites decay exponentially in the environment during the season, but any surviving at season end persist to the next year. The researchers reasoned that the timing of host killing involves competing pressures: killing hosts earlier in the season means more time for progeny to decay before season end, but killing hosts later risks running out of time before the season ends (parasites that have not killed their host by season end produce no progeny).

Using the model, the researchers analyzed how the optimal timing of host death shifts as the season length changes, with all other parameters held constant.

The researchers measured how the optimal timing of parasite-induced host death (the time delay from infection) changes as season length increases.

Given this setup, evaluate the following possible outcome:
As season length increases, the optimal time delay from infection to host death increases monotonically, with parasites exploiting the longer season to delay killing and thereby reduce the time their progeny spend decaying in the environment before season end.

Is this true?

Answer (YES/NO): YES